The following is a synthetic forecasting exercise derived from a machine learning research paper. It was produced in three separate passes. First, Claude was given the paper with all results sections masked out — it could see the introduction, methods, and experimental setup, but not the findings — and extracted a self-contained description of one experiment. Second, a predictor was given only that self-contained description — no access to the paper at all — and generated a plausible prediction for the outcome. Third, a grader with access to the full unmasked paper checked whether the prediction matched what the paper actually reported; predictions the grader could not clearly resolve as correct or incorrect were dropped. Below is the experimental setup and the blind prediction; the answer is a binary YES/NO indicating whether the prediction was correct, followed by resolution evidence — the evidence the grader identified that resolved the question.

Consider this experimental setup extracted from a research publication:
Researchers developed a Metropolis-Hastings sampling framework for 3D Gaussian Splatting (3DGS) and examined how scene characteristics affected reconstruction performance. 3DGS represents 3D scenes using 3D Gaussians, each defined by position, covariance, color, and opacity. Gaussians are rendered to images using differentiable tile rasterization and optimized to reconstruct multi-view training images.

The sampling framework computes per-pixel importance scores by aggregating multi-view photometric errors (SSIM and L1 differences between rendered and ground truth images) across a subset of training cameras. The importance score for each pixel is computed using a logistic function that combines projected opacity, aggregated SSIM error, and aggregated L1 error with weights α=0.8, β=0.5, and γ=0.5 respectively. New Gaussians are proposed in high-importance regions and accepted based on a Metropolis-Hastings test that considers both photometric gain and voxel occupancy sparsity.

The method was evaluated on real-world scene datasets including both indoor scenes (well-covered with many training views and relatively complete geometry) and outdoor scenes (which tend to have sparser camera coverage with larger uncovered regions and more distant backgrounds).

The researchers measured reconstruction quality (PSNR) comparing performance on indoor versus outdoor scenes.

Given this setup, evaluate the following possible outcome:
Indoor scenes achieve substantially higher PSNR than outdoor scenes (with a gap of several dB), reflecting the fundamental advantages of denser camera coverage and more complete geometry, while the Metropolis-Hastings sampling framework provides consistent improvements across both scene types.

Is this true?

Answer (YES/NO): NO